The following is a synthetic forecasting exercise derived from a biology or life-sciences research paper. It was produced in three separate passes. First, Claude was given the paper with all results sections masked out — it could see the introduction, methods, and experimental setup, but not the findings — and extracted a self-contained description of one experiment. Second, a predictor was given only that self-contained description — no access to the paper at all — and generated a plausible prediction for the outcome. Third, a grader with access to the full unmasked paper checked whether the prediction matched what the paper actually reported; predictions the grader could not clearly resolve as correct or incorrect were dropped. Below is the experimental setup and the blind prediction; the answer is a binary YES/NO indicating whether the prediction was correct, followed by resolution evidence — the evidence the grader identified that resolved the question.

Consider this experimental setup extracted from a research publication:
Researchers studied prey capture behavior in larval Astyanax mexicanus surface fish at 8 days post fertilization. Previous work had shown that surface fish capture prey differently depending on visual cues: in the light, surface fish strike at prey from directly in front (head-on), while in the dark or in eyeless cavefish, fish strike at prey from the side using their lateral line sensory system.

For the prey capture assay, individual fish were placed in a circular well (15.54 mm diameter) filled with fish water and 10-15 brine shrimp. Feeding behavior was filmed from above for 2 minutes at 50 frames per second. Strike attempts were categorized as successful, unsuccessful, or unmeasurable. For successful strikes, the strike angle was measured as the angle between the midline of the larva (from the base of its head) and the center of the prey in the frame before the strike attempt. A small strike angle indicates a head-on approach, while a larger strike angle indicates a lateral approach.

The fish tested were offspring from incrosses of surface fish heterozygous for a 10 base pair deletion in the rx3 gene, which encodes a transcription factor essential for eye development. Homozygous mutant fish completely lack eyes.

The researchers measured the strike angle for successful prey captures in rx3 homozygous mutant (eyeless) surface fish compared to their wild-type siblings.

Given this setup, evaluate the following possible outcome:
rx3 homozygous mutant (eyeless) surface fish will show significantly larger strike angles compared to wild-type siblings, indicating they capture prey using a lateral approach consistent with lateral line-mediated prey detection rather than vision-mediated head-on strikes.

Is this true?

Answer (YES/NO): YES